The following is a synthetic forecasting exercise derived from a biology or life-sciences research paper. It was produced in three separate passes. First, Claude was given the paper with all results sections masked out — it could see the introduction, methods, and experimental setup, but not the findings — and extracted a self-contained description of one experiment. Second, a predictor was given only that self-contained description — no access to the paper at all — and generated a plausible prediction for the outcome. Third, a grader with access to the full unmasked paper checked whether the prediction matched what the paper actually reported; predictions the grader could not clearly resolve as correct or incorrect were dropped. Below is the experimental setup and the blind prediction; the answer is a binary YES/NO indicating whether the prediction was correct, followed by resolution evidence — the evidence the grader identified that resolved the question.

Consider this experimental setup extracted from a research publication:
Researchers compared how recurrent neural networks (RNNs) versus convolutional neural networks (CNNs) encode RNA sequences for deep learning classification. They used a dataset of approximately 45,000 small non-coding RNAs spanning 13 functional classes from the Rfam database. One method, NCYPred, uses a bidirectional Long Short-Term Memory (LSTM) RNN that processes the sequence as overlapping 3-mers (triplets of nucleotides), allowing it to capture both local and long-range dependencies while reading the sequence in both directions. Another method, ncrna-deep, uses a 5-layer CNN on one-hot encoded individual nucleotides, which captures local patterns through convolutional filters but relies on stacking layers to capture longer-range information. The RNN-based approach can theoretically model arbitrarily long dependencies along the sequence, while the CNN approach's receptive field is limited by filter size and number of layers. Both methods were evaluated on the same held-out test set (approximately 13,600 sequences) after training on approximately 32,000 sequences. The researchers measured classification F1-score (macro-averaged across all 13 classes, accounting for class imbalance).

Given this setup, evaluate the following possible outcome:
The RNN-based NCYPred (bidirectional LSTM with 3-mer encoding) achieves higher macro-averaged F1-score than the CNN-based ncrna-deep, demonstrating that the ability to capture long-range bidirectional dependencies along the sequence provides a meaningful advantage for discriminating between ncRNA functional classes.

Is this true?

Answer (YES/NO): NO